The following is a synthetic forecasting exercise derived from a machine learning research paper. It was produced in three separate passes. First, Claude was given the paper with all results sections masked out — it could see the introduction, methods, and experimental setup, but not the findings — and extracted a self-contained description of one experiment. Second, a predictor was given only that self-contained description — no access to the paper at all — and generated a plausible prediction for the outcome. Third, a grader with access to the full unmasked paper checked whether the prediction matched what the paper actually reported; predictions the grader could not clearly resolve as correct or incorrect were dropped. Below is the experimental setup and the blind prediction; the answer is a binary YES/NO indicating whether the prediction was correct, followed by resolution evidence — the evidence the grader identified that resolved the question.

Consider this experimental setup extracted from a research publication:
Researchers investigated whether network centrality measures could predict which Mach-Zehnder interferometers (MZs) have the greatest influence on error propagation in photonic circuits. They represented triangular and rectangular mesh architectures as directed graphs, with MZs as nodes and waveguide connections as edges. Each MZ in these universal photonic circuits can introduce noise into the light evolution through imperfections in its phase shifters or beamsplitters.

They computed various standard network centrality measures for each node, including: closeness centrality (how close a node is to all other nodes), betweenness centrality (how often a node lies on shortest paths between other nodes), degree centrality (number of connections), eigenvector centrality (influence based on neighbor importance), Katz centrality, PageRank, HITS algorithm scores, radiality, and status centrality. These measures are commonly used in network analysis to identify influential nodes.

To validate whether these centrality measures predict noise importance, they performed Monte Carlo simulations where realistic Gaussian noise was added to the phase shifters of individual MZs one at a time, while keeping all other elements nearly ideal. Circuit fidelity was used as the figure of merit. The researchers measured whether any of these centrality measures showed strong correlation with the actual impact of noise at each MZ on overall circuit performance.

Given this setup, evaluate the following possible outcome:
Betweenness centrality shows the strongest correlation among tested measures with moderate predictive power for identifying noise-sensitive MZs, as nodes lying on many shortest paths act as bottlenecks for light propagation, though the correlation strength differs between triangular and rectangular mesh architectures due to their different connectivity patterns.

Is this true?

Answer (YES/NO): NO